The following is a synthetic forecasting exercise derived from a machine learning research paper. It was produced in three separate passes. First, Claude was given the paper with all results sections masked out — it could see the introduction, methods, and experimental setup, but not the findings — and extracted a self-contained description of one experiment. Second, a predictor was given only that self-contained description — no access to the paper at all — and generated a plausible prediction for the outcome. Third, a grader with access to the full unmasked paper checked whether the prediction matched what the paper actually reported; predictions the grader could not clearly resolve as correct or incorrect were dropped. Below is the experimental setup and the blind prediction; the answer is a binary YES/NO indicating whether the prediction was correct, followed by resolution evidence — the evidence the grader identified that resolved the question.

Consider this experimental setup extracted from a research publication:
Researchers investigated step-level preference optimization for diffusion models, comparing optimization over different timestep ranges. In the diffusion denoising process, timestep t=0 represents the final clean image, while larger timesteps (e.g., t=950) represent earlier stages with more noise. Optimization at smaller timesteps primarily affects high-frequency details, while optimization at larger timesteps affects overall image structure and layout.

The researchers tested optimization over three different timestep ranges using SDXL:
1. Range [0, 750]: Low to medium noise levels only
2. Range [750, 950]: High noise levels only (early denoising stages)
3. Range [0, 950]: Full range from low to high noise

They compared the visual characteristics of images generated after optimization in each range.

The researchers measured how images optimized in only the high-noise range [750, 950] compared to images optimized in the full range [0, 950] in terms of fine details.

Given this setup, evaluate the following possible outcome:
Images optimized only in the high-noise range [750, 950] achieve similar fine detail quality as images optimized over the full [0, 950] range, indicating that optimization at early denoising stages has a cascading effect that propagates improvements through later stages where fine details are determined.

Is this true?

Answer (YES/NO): NO